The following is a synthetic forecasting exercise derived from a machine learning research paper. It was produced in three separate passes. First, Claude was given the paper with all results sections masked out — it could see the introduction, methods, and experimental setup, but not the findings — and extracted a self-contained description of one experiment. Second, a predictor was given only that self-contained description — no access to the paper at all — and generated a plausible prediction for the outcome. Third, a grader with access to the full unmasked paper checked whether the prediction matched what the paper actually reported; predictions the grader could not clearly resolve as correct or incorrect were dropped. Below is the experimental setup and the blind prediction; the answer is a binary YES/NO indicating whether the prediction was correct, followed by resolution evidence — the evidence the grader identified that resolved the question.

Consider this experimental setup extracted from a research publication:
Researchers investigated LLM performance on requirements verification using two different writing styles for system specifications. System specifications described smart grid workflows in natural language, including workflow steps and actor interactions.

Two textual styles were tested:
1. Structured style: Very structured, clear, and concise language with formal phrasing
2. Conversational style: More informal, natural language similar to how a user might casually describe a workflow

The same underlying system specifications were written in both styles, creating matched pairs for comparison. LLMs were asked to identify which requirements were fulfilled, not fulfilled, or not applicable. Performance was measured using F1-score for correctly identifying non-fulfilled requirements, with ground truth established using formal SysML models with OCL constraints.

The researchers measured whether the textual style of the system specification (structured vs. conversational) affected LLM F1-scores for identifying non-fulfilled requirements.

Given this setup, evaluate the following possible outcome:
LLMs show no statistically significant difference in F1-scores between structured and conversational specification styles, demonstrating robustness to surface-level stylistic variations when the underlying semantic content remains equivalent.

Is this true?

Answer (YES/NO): NO